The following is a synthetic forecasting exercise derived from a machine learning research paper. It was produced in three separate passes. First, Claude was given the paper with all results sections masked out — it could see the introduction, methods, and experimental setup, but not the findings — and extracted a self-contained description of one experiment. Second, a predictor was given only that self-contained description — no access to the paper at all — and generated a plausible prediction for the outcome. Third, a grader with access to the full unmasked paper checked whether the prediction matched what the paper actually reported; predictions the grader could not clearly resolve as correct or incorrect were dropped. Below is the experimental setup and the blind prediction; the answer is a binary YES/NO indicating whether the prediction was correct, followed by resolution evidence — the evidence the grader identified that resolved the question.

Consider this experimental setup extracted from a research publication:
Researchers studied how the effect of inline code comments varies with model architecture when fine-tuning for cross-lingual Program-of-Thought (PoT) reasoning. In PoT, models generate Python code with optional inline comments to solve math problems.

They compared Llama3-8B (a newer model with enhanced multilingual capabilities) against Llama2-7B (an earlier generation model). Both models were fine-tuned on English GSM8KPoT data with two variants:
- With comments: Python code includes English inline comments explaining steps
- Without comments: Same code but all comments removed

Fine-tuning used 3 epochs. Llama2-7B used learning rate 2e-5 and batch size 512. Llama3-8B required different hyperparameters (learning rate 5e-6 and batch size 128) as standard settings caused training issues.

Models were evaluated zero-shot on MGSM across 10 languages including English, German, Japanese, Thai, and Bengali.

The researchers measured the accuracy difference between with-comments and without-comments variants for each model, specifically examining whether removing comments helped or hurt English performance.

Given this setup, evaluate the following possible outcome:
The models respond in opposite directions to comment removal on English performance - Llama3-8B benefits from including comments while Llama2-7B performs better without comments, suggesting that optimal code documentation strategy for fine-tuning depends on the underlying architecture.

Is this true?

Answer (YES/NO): NO